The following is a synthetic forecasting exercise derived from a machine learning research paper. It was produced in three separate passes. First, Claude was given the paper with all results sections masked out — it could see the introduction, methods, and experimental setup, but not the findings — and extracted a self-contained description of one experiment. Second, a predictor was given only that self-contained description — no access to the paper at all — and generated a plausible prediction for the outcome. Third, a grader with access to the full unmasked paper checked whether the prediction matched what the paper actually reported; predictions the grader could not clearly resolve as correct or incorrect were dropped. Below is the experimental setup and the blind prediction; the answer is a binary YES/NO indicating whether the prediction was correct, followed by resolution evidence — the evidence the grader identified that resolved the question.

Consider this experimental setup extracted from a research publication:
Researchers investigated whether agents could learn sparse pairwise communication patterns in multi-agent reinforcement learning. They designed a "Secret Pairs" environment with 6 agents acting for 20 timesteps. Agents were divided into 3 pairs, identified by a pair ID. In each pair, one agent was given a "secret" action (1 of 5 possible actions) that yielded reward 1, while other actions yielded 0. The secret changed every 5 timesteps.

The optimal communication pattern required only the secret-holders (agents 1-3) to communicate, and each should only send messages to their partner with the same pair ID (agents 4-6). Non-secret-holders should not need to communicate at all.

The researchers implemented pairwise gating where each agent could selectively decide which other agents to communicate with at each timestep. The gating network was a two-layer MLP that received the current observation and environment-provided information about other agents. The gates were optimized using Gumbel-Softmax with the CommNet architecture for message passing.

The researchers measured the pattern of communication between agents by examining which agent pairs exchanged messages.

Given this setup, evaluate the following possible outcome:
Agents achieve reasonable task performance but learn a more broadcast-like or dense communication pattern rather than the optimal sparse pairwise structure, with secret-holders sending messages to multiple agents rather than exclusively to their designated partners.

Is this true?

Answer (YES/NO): NO